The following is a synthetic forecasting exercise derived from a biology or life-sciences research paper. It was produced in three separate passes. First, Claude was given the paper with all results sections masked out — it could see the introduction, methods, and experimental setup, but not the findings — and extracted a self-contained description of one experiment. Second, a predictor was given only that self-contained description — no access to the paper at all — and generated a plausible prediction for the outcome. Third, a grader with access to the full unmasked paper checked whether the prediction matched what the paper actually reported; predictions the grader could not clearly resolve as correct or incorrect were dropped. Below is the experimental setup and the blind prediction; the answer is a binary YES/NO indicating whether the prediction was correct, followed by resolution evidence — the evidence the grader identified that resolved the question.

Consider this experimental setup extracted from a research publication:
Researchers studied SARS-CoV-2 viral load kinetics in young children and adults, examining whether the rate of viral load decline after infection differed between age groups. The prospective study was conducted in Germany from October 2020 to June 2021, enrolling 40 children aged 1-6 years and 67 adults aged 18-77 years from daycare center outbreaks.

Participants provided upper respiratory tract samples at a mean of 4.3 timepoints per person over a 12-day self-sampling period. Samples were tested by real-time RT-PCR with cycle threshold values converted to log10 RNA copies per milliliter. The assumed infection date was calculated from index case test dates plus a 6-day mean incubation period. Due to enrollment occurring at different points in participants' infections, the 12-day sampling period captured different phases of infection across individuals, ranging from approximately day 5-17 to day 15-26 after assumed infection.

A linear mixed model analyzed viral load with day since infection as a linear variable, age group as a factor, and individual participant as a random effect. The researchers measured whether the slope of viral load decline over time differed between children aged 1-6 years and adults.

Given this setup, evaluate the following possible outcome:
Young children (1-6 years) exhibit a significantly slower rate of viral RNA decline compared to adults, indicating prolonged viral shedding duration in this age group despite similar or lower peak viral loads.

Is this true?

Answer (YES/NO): NO